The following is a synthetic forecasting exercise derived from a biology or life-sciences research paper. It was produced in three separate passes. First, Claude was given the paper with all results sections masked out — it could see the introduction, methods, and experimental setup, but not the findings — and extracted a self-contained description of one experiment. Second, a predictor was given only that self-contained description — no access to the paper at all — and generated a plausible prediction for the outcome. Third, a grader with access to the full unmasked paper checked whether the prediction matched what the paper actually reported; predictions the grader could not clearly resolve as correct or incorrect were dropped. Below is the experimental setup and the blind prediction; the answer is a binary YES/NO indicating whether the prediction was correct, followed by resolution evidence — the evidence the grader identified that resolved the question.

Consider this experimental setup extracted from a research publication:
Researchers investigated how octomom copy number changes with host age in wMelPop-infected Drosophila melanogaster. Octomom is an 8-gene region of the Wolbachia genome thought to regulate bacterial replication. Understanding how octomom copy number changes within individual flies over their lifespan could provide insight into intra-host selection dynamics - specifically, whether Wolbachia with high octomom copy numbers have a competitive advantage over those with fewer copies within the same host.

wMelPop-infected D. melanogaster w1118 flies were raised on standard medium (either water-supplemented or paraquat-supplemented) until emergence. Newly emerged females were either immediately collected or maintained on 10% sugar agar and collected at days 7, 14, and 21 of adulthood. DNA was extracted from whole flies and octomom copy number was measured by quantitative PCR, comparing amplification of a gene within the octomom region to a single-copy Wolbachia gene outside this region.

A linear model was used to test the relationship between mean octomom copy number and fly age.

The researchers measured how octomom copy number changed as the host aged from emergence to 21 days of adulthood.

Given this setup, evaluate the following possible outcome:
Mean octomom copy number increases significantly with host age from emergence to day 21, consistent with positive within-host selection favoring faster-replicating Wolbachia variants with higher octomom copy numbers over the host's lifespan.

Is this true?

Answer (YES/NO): YES